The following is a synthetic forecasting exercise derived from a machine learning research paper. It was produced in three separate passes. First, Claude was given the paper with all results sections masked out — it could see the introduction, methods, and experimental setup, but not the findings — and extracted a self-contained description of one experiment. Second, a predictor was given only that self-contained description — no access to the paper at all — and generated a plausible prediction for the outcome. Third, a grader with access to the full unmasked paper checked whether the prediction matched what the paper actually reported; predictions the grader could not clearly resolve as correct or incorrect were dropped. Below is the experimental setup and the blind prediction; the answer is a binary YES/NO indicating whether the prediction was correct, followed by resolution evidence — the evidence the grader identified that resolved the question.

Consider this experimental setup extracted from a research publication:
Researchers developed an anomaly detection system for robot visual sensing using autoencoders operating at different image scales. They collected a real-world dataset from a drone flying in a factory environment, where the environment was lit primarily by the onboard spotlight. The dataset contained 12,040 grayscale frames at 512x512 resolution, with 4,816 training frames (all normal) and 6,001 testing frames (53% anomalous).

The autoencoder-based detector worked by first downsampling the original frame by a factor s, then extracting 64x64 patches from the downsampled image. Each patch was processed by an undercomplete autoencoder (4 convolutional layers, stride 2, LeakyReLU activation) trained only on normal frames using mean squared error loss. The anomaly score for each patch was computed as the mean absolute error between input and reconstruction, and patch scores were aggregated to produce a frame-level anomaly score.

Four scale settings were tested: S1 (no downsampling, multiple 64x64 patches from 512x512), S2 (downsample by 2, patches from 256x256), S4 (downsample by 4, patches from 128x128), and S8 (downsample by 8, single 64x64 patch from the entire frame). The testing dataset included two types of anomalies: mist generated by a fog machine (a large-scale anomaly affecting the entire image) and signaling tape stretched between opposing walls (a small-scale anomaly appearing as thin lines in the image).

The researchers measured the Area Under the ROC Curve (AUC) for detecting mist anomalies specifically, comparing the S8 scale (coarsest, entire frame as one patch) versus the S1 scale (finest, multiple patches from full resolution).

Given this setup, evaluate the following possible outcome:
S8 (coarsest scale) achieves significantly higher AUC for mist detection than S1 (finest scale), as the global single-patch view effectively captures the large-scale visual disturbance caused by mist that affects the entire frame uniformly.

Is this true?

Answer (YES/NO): YES